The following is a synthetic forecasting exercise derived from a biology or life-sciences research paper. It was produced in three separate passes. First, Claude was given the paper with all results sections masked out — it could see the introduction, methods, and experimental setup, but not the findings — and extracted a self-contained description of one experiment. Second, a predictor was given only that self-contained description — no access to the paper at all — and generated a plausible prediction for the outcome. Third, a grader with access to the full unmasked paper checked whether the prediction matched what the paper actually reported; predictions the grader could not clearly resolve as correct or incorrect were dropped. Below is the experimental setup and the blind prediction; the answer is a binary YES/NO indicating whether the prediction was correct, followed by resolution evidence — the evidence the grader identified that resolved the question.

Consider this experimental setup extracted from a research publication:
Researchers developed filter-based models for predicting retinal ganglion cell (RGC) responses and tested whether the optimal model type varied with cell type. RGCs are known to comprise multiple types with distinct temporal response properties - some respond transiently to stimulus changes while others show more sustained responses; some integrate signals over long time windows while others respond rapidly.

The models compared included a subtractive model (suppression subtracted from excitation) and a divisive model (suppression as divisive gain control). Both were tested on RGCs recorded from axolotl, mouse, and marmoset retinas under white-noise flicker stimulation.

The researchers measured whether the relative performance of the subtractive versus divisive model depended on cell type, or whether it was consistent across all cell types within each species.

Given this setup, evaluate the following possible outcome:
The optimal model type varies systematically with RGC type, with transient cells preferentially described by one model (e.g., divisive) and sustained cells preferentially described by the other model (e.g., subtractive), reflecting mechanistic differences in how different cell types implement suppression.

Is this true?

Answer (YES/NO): NO